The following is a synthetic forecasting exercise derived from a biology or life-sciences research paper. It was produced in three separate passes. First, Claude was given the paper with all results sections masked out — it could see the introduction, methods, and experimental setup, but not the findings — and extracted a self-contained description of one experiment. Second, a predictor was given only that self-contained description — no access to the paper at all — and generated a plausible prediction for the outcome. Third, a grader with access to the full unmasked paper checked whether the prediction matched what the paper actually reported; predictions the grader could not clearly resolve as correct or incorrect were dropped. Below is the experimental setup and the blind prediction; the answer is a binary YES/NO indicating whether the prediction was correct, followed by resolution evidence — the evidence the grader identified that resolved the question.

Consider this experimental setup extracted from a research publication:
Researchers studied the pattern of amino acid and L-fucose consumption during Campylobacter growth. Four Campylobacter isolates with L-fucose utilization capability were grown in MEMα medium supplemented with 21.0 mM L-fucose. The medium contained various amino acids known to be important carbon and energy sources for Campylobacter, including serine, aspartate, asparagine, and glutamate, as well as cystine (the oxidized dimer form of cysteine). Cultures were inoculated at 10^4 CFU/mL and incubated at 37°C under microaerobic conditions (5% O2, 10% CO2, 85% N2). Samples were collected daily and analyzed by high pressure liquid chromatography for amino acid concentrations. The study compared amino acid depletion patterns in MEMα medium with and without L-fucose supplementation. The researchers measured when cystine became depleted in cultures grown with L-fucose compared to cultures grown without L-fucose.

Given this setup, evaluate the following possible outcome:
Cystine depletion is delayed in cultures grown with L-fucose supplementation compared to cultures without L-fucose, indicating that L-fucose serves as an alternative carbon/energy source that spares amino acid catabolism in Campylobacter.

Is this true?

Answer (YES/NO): NO